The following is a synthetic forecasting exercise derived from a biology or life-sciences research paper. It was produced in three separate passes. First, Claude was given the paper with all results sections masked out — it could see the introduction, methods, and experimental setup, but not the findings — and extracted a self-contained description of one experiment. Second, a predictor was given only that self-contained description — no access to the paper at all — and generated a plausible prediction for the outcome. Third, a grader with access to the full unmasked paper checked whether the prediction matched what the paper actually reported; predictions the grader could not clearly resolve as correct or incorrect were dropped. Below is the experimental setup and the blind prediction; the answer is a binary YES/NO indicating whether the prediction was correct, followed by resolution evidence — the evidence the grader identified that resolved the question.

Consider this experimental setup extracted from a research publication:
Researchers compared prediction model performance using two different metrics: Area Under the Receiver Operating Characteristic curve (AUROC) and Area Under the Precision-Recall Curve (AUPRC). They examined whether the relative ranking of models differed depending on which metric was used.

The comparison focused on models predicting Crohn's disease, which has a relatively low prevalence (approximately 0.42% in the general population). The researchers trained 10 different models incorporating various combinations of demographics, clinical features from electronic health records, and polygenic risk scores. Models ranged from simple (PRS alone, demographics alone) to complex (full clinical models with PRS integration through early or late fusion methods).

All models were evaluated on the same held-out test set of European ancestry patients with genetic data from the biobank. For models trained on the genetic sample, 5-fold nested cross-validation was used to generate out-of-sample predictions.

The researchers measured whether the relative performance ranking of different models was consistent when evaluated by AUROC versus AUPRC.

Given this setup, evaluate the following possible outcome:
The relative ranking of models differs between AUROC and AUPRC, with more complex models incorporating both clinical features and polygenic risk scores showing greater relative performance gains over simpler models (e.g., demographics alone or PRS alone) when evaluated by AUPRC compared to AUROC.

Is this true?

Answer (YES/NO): NO